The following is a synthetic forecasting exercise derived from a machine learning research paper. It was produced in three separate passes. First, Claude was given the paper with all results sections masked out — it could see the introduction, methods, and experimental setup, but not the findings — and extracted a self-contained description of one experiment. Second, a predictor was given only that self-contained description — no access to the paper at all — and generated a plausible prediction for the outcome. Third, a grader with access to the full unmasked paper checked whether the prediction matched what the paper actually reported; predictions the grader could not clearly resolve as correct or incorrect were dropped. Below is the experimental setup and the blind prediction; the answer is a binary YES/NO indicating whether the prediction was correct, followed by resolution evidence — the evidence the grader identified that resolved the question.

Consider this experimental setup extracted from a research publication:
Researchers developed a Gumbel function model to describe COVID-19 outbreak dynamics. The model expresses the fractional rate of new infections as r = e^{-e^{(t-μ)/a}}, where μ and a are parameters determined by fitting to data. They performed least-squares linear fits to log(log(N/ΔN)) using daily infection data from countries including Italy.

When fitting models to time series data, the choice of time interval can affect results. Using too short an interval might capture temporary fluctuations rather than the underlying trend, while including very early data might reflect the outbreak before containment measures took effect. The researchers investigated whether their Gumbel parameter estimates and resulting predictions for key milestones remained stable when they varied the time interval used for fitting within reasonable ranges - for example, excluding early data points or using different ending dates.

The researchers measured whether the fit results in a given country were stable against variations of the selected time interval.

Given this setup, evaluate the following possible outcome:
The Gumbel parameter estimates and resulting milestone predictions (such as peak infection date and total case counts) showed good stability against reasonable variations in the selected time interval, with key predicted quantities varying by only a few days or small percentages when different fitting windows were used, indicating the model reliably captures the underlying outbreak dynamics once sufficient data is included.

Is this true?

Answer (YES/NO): YES